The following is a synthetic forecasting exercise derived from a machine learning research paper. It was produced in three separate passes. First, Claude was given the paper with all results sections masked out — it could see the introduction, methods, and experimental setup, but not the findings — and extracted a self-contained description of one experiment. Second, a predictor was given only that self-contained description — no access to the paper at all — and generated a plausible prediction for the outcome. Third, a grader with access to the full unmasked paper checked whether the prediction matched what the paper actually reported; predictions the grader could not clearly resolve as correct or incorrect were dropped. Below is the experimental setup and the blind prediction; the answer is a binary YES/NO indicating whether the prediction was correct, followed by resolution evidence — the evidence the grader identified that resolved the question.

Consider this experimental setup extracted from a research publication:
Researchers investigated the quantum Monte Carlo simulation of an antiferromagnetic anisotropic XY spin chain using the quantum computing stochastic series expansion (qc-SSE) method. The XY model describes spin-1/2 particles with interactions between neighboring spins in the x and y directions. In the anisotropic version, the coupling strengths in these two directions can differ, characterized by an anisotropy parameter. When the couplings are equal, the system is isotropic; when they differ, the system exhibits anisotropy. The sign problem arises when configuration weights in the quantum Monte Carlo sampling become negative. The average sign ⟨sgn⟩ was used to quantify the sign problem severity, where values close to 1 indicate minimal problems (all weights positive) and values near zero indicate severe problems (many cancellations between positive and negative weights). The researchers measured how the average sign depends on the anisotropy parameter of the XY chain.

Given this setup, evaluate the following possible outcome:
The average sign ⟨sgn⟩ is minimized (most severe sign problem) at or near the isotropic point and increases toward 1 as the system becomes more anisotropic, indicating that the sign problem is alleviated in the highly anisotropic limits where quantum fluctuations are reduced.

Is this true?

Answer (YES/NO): YES